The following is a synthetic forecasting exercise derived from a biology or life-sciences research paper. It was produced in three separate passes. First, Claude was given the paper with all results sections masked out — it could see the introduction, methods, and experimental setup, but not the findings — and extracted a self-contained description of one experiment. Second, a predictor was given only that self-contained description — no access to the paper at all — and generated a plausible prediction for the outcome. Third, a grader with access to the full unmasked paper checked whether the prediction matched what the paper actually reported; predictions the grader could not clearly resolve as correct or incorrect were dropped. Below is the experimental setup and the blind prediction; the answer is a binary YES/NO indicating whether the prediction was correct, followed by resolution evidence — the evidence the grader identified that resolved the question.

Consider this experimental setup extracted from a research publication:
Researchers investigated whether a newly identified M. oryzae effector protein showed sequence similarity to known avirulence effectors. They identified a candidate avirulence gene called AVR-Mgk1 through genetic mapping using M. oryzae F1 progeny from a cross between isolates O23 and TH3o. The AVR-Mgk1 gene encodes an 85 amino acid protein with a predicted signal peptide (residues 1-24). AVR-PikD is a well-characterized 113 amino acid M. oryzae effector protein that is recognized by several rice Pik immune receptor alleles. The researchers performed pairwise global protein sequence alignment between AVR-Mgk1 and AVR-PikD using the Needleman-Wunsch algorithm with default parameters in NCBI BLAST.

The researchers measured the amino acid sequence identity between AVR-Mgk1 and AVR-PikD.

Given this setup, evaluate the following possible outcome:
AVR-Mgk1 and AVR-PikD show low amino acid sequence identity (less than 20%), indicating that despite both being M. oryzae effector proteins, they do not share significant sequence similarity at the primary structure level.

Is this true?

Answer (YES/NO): YES